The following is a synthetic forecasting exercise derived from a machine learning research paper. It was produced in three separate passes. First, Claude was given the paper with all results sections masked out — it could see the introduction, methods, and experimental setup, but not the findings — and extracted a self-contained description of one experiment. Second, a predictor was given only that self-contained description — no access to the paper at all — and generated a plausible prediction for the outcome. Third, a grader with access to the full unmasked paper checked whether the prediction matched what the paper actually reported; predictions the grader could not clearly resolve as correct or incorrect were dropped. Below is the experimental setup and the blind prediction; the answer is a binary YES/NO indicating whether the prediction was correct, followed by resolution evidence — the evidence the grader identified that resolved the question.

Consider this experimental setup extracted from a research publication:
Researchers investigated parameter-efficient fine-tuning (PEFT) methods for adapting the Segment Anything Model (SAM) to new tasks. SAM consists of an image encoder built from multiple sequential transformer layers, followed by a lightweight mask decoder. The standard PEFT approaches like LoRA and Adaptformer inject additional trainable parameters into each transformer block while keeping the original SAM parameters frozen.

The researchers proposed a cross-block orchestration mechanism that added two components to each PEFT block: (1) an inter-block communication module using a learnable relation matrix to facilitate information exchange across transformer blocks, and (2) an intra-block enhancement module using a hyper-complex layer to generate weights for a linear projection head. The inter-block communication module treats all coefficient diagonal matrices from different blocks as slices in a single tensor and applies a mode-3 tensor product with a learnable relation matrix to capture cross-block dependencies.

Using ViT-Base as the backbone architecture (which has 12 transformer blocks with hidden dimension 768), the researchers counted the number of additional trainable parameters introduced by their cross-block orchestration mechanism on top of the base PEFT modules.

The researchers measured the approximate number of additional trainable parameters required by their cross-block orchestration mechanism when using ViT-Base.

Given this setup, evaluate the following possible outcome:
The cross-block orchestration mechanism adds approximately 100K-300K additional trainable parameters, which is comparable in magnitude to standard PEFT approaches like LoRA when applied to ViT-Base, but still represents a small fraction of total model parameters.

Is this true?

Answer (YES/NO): NO